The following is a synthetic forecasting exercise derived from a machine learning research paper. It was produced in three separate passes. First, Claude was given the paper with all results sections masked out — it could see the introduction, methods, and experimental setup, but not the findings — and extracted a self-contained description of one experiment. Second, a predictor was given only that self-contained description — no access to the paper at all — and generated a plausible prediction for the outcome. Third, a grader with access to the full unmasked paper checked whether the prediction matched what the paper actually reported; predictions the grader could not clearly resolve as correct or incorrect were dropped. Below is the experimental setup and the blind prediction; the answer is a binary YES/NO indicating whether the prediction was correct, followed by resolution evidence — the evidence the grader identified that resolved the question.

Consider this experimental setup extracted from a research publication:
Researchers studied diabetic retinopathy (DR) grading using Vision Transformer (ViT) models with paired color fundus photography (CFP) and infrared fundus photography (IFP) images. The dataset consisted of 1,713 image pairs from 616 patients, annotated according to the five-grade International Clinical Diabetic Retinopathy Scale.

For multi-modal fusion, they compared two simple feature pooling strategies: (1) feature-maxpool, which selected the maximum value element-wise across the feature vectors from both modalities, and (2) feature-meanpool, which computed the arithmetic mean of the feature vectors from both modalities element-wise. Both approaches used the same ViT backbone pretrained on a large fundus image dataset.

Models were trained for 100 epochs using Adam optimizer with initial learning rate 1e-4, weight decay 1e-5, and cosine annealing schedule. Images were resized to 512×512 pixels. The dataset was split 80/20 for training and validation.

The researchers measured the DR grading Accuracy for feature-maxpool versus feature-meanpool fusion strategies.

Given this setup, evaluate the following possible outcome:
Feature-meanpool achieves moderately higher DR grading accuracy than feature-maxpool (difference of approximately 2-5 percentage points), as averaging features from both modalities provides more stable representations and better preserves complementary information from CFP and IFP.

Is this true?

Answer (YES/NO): NO